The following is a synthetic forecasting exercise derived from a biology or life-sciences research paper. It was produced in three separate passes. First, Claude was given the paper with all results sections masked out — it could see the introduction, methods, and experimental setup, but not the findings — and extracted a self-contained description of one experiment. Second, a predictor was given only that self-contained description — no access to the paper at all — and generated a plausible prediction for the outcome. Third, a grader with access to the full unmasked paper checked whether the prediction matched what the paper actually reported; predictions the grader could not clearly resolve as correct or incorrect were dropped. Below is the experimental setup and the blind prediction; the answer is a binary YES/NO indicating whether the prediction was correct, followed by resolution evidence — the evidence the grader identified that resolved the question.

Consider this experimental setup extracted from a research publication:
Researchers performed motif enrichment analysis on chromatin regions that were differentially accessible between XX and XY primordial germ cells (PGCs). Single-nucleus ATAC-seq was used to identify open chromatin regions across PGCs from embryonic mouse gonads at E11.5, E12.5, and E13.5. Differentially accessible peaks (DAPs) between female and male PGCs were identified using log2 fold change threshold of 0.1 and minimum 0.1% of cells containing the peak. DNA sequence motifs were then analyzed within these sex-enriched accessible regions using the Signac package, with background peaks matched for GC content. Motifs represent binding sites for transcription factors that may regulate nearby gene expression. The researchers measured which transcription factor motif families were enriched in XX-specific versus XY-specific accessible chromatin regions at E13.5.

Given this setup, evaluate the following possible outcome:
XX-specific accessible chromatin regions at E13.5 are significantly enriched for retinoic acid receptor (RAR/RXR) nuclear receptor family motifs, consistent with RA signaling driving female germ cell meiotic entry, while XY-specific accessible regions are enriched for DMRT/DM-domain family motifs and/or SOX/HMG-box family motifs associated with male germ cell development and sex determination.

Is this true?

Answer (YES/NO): NO